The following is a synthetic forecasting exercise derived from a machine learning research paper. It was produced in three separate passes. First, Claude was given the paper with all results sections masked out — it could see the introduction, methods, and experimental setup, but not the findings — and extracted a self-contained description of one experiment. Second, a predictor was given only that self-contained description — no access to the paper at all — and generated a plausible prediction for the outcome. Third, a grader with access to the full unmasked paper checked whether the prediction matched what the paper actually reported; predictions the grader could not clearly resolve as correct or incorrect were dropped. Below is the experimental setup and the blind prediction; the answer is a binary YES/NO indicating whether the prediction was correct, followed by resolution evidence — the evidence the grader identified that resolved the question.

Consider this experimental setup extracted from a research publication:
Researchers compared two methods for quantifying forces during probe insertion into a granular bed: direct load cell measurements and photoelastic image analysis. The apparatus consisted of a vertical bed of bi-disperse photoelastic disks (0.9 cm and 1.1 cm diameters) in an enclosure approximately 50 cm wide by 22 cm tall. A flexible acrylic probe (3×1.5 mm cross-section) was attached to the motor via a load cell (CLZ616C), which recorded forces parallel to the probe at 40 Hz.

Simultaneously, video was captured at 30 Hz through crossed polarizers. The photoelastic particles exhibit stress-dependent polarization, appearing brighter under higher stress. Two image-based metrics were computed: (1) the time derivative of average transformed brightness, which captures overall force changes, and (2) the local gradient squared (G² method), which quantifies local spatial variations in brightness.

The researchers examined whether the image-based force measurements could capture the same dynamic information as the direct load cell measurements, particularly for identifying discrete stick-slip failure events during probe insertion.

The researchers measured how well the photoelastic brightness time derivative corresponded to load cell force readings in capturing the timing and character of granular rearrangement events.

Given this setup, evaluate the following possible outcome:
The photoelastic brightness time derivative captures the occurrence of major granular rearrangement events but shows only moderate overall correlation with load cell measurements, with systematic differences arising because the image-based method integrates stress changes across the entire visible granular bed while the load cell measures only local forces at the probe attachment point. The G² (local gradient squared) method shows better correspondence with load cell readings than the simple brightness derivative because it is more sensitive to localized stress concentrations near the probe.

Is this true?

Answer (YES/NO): NO